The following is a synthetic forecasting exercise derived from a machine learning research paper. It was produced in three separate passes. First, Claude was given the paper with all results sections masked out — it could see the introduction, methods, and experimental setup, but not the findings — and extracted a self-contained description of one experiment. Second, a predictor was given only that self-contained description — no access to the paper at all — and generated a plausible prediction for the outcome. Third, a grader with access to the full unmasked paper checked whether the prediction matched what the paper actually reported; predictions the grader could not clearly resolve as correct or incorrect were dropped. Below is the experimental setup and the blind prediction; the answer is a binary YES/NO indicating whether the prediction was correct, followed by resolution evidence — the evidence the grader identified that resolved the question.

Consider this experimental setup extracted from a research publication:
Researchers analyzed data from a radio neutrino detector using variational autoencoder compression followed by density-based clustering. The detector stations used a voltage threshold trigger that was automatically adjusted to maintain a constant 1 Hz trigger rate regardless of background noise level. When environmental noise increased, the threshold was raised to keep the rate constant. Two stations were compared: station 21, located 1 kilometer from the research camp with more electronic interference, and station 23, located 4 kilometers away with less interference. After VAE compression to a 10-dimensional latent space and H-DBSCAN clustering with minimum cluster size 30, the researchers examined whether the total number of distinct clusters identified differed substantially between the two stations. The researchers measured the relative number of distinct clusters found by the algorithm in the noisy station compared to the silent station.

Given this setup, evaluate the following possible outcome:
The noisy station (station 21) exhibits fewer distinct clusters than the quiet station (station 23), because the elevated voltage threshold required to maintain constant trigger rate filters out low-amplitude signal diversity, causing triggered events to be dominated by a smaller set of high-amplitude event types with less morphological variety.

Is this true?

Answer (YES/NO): NO